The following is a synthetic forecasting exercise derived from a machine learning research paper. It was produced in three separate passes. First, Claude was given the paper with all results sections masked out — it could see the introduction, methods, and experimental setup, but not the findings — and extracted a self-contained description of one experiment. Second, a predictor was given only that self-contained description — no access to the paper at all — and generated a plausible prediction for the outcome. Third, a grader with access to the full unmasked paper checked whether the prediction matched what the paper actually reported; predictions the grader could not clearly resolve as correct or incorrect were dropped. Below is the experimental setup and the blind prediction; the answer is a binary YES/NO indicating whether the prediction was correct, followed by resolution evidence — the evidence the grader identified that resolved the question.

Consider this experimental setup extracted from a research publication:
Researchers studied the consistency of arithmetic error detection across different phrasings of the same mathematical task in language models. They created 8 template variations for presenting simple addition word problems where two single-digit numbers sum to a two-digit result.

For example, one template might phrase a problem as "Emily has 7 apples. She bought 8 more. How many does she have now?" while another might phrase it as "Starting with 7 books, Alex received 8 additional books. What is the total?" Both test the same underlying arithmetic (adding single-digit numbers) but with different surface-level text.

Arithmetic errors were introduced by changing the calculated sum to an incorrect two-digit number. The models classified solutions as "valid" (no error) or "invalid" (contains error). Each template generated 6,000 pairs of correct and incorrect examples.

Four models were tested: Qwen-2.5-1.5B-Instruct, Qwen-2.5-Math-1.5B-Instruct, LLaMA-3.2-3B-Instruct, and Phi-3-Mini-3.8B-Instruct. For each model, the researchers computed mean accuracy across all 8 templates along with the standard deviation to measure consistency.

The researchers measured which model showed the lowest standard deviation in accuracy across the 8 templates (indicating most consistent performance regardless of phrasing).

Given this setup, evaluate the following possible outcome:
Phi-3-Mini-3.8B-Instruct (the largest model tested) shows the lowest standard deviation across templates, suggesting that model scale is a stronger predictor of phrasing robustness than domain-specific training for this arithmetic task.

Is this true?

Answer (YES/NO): NO